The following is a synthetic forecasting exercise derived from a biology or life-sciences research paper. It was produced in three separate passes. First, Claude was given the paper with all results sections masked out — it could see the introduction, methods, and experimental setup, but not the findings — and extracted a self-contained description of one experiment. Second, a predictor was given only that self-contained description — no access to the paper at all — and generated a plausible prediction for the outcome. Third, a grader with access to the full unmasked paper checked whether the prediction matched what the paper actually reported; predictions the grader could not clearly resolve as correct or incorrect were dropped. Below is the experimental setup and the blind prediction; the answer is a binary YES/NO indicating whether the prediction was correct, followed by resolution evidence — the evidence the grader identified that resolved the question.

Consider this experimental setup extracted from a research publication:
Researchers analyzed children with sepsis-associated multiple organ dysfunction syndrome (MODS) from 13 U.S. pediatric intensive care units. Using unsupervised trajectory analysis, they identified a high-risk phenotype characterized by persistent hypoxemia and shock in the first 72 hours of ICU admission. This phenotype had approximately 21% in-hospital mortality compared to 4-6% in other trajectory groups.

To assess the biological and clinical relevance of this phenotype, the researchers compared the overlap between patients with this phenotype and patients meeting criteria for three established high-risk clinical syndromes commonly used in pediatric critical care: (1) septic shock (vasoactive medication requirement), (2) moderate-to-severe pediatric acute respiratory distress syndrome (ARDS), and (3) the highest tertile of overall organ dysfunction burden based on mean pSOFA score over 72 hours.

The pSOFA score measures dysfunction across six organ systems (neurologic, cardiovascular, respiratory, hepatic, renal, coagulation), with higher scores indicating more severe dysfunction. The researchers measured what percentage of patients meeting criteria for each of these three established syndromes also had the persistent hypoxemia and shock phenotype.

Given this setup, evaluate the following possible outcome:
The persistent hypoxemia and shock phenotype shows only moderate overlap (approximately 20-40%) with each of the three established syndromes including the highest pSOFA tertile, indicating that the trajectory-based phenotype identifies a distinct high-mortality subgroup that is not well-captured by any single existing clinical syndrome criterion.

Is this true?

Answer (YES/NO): NO